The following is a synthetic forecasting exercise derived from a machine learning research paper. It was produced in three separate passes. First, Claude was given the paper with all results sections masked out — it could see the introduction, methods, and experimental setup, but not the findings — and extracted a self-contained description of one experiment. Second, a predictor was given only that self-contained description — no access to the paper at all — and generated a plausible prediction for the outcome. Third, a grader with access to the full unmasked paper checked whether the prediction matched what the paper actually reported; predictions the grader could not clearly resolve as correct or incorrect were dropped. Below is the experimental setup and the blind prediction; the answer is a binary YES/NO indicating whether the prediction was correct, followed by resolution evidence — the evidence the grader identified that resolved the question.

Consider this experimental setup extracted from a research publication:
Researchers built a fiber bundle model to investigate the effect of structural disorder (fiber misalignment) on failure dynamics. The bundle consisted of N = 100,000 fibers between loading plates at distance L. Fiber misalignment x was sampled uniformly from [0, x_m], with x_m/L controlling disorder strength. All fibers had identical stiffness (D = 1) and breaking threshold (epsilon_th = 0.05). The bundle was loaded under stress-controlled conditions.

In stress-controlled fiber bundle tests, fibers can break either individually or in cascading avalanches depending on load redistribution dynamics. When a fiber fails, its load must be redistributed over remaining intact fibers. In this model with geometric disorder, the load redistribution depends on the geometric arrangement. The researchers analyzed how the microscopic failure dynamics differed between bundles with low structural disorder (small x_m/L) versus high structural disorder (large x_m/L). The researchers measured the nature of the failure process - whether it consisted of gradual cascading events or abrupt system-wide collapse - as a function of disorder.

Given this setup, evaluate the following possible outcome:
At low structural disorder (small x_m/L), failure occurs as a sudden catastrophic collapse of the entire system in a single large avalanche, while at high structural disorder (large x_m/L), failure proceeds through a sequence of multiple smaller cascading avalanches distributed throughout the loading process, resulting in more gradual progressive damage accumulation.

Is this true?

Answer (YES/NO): YES